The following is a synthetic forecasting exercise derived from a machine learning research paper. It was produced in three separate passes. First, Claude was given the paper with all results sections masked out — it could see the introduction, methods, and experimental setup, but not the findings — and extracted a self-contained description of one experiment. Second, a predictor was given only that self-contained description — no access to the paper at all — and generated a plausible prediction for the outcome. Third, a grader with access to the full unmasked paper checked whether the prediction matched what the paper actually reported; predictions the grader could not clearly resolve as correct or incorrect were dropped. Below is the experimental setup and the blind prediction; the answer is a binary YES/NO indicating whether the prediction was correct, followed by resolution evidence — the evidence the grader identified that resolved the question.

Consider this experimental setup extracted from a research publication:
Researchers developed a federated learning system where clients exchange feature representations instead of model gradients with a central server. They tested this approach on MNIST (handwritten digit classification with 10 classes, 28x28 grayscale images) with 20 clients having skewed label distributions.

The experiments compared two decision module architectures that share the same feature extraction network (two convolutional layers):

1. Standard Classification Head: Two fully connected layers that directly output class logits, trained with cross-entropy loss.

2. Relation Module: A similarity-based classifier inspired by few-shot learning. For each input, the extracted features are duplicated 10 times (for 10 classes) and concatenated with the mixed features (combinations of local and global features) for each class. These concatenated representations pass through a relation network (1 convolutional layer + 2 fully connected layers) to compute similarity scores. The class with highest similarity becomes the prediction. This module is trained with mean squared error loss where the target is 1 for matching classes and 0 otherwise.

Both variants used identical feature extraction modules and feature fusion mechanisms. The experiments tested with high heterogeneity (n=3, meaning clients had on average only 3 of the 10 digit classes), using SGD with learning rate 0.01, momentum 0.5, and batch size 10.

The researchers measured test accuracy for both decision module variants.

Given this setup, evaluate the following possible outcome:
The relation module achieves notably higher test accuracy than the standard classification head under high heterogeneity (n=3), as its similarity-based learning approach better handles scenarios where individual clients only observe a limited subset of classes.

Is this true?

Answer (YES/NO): NO